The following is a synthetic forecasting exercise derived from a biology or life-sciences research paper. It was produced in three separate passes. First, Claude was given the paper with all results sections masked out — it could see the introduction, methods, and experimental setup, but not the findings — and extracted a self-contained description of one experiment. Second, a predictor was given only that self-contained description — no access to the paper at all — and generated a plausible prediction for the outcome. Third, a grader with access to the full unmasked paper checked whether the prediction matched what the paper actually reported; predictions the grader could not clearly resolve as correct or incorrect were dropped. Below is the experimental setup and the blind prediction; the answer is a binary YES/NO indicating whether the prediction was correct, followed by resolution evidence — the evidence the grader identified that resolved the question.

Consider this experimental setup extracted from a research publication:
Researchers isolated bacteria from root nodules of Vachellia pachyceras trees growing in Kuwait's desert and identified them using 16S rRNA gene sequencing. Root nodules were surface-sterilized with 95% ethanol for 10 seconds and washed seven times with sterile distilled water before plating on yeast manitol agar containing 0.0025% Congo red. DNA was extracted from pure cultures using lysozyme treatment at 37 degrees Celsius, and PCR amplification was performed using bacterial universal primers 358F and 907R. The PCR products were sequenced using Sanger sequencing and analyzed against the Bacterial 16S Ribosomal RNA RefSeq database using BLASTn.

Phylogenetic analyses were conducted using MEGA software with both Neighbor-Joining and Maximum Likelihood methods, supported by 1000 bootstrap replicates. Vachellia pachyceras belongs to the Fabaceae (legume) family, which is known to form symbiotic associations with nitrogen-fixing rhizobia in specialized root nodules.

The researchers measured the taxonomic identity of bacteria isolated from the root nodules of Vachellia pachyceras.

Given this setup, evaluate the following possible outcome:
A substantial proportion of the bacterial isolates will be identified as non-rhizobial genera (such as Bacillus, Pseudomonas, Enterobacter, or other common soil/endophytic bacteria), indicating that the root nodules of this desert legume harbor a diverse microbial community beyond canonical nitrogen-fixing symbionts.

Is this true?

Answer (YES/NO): YES